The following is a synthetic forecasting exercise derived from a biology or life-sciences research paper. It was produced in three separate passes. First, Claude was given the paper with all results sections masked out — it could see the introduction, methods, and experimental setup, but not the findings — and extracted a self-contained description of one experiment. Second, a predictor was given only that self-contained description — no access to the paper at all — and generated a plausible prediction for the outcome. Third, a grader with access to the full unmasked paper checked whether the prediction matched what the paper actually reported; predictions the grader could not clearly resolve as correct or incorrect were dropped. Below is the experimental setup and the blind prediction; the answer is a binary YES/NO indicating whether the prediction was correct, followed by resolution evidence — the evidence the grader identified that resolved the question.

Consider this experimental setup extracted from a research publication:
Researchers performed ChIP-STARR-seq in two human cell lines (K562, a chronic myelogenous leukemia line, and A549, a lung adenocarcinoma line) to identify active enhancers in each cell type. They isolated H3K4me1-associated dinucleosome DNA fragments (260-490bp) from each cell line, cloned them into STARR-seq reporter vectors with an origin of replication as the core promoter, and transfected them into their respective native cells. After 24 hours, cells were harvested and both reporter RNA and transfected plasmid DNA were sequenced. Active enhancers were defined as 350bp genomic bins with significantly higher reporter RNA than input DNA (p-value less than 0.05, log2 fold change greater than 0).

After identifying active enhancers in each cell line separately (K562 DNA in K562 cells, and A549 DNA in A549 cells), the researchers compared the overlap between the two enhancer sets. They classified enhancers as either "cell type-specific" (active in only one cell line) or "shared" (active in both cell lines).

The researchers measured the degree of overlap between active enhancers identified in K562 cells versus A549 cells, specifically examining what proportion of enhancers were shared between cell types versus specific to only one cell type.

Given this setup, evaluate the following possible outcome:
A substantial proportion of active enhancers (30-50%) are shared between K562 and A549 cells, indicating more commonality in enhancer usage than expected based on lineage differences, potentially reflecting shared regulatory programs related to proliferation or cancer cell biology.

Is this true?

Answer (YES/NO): NO